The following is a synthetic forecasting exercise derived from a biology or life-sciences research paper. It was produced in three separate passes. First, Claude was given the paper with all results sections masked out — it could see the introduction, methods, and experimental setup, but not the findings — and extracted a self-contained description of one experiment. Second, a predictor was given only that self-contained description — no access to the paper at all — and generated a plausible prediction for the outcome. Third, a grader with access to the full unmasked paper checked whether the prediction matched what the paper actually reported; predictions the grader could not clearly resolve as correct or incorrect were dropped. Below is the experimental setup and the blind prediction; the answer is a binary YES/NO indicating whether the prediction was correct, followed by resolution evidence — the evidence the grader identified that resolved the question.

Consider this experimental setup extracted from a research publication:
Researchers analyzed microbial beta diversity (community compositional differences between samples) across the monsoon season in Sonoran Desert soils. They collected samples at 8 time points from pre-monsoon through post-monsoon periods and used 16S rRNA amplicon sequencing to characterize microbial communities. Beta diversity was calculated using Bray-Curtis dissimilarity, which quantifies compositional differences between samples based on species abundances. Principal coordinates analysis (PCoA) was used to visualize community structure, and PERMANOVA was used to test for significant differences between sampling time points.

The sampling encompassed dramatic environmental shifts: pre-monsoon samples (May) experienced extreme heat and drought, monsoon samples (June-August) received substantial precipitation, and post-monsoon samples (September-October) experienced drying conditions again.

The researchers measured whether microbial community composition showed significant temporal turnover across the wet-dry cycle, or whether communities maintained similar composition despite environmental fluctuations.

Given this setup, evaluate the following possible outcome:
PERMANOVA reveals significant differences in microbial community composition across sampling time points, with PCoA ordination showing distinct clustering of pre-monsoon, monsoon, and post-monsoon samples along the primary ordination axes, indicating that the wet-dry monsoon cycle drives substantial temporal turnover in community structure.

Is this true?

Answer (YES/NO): NO